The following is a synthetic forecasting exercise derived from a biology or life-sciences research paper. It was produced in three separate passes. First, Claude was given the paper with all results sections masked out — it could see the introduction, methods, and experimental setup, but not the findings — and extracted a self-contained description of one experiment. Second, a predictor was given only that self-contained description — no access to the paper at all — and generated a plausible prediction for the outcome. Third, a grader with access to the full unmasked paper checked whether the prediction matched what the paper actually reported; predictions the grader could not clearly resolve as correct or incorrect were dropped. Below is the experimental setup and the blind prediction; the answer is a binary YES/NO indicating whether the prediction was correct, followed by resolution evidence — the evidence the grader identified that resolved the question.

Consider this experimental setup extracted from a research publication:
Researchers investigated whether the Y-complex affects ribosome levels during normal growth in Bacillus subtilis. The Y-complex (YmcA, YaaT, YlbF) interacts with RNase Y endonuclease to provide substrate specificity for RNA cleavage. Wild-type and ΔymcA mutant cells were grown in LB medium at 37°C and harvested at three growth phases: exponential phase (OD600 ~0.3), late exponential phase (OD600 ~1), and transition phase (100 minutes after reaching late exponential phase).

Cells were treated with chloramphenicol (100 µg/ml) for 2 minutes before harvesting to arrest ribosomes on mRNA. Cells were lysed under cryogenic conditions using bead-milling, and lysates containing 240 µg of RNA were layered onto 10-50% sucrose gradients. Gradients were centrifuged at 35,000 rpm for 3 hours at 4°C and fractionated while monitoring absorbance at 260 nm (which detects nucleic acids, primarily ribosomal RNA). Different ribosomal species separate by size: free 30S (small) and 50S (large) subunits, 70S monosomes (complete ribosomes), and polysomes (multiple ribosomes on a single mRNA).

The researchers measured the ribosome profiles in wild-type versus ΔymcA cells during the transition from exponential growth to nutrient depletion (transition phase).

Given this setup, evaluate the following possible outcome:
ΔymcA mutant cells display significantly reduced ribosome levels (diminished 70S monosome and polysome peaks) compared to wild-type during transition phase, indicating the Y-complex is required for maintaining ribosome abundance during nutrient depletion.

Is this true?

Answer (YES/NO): NO